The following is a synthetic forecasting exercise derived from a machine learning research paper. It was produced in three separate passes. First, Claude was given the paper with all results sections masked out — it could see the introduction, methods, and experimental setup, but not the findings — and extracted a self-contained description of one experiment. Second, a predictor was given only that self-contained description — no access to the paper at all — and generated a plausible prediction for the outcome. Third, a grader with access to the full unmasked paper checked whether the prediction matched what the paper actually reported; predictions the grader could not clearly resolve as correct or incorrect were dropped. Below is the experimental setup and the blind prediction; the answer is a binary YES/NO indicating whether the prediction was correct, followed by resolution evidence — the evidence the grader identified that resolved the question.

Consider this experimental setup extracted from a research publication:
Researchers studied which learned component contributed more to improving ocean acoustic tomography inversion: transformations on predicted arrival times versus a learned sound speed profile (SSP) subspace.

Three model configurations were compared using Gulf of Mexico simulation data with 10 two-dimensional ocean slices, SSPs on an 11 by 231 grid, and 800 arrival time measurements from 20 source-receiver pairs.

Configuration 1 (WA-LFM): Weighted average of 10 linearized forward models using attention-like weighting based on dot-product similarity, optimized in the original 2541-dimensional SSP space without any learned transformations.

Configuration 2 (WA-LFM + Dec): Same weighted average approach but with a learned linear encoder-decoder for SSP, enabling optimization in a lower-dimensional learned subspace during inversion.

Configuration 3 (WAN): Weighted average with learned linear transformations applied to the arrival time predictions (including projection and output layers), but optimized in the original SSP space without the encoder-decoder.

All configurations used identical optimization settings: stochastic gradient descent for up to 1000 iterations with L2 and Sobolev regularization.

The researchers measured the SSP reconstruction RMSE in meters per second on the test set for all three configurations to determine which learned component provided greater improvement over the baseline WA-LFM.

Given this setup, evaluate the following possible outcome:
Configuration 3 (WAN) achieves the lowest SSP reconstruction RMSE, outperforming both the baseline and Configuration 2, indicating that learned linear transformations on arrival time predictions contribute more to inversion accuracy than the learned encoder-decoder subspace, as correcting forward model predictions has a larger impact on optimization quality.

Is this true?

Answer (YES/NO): YES